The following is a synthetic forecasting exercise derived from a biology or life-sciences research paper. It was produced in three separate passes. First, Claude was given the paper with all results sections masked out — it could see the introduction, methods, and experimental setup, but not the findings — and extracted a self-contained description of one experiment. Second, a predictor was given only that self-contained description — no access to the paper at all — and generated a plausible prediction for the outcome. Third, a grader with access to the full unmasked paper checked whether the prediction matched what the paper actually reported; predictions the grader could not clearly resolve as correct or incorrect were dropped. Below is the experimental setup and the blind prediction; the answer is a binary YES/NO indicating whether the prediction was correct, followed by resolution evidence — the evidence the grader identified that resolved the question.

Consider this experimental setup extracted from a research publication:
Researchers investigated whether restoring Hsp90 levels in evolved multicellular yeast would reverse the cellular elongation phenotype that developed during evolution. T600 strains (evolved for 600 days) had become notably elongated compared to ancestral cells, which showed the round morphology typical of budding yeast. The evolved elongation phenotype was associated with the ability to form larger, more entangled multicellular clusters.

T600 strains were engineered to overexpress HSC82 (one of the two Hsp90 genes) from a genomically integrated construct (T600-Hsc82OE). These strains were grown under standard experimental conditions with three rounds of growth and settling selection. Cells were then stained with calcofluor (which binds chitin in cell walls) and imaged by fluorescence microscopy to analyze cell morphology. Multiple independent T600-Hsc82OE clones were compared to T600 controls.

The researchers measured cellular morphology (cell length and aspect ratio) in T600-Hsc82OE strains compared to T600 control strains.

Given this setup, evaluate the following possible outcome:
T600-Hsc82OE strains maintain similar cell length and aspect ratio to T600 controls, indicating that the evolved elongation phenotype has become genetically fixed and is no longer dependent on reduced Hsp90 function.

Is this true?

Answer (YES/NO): NO